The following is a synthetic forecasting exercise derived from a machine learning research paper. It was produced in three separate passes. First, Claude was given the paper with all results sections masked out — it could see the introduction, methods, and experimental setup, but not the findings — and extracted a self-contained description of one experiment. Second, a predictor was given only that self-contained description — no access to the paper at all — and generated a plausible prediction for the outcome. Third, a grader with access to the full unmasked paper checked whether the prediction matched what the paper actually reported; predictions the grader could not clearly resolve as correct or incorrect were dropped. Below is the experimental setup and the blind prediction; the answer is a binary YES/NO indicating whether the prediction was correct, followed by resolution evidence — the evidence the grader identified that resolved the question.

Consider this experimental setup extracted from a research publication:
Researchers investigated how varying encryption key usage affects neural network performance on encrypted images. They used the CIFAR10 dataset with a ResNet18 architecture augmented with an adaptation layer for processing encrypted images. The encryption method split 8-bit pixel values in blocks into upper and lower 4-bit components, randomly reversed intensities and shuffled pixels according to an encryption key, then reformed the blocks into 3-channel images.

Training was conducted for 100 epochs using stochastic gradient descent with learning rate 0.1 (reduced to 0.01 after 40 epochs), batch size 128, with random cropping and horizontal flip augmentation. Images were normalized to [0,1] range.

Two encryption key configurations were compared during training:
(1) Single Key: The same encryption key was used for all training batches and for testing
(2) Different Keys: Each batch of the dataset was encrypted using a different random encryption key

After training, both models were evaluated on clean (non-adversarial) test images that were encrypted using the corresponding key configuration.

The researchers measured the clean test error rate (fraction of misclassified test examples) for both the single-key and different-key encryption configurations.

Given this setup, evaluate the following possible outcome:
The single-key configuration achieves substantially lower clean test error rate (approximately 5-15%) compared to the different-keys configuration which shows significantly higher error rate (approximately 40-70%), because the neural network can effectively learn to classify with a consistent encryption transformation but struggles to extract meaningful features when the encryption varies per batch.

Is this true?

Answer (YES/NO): NO